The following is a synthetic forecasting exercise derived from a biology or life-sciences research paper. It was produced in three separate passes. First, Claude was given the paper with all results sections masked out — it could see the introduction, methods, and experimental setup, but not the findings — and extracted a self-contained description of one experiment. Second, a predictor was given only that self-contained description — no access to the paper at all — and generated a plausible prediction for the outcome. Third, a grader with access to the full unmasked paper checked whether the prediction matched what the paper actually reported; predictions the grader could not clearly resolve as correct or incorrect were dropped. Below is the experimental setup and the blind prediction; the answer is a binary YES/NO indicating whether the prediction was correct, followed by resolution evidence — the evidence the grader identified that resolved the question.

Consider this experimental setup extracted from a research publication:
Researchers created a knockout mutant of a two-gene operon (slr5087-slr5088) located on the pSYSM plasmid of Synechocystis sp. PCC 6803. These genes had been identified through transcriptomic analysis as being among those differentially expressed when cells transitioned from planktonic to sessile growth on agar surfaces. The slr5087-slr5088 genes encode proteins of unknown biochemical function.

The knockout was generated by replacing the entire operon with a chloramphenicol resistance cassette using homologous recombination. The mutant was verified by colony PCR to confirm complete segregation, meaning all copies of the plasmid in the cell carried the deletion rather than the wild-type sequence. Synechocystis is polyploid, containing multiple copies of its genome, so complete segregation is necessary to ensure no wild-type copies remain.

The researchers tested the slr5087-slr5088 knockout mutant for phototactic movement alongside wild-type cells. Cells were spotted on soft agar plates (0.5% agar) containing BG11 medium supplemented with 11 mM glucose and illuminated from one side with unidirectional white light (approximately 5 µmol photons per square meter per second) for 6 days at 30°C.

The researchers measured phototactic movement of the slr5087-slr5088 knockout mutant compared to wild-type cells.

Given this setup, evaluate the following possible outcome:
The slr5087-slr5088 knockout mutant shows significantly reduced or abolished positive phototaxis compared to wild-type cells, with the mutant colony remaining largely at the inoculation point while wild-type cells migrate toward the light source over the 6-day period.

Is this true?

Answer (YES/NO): NO